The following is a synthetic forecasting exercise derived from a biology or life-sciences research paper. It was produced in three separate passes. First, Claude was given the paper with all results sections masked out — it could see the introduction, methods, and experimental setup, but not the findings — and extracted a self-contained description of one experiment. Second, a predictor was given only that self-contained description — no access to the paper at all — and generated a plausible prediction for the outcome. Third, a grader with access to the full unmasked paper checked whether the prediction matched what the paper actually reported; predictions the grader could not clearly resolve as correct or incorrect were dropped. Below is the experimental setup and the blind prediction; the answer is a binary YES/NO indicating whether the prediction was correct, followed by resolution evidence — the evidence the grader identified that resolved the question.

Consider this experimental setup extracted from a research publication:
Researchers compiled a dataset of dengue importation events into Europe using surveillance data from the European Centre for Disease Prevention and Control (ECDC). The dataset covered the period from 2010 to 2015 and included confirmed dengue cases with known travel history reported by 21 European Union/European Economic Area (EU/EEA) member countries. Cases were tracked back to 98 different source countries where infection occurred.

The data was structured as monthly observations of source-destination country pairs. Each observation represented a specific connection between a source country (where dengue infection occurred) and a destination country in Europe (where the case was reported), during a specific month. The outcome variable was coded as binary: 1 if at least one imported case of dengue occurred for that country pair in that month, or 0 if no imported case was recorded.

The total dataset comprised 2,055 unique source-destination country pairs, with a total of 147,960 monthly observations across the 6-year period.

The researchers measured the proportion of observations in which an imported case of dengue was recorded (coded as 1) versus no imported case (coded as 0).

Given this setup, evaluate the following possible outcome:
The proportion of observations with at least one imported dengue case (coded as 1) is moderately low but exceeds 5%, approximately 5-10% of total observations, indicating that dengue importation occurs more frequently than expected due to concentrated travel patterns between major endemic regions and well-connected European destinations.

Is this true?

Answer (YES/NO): NO